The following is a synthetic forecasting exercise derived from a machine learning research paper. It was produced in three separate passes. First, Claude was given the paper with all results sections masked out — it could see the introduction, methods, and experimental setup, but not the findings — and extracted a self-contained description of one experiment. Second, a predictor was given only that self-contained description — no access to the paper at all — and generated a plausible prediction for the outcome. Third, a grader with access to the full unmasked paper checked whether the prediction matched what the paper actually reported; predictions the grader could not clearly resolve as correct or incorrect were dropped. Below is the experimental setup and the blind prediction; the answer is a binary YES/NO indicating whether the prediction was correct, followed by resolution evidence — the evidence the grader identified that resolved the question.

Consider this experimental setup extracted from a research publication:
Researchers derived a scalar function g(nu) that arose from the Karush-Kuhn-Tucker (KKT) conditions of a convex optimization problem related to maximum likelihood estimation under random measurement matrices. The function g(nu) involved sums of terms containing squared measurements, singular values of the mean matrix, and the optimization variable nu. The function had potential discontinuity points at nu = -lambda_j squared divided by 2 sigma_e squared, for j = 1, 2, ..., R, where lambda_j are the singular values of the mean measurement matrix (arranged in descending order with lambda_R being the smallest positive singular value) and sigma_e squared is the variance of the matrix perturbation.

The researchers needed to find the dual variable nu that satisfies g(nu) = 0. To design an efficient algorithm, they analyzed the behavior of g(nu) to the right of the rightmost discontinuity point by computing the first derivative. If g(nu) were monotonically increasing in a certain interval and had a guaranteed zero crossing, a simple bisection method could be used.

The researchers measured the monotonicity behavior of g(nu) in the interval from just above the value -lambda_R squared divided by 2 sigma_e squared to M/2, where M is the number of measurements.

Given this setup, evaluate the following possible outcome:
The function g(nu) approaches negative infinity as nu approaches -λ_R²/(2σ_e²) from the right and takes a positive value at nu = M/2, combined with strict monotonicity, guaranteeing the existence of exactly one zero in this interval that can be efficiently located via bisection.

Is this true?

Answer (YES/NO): NO